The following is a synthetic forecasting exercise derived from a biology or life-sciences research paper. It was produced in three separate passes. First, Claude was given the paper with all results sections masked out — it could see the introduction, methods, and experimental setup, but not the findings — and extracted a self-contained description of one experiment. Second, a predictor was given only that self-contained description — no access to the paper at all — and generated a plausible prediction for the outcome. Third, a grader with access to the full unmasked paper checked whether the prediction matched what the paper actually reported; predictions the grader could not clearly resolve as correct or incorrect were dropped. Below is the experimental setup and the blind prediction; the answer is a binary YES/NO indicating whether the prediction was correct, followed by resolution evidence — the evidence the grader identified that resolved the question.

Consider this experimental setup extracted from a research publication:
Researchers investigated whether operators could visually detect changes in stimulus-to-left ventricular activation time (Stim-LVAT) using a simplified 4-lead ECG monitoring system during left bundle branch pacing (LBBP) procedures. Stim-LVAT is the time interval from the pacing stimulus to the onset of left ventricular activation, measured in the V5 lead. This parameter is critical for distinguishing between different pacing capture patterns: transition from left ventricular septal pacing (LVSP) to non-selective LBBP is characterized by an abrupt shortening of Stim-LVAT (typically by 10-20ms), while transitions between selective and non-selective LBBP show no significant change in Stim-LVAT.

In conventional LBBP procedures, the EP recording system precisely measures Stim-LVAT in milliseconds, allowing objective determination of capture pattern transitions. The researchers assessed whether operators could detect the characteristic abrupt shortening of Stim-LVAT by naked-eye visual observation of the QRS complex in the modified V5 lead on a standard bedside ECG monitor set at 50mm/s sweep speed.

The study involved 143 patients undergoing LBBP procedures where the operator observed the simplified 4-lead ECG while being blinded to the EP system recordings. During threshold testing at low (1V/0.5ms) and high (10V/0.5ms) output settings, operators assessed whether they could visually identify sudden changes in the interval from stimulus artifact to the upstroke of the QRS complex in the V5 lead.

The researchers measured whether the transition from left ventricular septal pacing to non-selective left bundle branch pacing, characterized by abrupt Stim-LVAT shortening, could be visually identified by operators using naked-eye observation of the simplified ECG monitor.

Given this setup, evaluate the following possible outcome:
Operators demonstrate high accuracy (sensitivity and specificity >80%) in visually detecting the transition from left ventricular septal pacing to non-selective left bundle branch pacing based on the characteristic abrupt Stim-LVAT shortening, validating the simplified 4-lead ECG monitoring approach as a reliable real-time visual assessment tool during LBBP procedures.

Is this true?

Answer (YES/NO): YES